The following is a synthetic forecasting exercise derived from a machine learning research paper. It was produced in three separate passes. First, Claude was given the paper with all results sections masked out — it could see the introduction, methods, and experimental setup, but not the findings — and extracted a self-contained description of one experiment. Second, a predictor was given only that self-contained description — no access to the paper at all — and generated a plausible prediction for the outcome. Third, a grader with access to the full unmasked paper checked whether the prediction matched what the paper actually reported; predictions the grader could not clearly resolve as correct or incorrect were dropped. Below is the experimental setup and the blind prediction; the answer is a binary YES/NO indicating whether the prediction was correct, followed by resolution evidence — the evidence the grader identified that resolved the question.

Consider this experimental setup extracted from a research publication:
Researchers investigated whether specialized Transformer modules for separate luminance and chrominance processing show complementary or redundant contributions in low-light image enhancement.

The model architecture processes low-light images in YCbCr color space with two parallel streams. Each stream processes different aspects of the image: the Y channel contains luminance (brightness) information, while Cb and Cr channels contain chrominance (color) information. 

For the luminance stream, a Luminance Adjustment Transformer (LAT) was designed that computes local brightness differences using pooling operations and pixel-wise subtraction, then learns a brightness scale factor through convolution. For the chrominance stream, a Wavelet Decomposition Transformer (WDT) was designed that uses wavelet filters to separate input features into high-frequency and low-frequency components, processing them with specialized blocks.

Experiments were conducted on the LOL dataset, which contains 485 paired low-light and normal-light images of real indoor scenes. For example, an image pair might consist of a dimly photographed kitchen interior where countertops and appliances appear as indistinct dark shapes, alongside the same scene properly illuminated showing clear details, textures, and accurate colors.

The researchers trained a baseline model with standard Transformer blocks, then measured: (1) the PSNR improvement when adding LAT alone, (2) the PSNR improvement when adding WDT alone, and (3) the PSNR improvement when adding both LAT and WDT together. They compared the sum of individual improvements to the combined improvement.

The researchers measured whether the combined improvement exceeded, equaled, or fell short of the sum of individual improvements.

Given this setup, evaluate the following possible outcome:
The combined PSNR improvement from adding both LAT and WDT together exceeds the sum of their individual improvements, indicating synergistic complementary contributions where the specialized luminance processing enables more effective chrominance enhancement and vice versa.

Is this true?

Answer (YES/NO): NO